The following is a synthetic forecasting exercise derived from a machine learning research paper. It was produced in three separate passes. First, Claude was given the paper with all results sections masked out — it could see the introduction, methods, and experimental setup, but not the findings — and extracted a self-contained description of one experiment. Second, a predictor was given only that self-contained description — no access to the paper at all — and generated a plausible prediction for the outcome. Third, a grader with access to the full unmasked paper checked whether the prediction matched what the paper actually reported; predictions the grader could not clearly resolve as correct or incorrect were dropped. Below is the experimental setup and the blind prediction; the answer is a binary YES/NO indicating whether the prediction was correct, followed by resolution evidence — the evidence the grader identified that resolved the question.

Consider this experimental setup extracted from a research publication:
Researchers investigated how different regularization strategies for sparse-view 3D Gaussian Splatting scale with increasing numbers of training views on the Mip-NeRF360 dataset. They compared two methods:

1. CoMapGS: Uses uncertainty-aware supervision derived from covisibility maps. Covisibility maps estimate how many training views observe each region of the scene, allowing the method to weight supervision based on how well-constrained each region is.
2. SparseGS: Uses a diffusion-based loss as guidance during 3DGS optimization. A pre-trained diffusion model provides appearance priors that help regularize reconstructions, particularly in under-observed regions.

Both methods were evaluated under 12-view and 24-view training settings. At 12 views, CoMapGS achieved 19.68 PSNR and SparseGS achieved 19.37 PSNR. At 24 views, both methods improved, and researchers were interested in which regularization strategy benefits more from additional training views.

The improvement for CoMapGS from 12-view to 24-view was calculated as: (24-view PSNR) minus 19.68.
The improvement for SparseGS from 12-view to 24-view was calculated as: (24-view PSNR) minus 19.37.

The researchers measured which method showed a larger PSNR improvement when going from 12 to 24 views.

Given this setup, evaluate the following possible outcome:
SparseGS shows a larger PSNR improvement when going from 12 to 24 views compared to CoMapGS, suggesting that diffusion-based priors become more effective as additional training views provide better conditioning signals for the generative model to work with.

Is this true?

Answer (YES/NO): NO